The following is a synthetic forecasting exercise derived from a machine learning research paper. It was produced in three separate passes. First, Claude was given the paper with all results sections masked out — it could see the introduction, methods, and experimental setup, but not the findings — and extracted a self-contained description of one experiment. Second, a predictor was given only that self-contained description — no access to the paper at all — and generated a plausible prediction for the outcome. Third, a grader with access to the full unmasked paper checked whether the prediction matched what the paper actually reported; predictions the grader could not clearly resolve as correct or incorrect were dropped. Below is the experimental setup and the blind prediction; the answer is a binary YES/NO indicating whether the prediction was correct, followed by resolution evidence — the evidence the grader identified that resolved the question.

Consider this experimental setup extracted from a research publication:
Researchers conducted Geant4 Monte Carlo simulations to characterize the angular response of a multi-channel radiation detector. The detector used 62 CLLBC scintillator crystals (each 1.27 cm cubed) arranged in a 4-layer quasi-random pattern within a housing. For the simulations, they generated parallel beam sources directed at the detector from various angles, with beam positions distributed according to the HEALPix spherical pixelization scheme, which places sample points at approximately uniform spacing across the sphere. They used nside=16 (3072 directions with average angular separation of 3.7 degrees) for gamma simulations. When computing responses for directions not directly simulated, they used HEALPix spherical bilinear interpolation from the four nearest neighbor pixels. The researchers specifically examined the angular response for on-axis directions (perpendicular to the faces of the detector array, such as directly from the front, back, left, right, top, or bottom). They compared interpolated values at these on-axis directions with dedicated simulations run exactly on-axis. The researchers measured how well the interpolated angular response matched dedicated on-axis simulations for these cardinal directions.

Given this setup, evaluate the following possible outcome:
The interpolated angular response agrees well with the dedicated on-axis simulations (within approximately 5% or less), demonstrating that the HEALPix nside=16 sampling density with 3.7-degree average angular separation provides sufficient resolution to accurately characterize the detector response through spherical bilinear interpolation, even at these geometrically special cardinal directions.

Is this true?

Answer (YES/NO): NO